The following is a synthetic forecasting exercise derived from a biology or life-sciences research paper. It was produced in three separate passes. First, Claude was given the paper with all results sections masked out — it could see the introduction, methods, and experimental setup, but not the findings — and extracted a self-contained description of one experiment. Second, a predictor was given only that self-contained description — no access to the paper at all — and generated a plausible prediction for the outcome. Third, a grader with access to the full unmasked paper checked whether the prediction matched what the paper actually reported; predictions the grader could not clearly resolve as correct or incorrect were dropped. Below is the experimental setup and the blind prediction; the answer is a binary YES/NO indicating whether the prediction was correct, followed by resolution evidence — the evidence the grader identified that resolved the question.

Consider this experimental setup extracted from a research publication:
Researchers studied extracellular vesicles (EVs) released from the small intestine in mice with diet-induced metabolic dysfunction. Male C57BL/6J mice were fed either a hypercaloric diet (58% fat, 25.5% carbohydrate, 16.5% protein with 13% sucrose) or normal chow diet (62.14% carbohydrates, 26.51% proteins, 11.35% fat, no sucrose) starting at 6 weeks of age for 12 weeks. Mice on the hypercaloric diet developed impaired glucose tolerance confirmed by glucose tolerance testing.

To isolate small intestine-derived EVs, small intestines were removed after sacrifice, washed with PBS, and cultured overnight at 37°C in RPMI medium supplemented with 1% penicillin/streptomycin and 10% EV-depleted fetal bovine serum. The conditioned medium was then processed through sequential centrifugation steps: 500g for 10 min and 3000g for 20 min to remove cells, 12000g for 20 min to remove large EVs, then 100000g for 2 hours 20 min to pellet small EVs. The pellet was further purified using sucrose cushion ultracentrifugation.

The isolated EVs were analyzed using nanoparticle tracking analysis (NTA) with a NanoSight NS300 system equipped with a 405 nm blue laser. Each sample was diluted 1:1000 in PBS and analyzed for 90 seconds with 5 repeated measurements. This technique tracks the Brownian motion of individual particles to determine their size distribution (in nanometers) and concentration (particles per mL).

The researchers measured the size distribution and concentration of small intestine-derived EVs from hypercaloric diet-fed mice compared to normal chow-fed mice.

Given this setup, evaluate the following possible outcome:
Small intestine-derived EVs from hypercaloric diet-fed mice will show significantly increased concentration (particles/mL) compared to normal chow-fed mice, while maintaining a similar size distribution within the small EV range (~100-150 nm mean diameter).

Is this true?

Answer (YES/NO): NO